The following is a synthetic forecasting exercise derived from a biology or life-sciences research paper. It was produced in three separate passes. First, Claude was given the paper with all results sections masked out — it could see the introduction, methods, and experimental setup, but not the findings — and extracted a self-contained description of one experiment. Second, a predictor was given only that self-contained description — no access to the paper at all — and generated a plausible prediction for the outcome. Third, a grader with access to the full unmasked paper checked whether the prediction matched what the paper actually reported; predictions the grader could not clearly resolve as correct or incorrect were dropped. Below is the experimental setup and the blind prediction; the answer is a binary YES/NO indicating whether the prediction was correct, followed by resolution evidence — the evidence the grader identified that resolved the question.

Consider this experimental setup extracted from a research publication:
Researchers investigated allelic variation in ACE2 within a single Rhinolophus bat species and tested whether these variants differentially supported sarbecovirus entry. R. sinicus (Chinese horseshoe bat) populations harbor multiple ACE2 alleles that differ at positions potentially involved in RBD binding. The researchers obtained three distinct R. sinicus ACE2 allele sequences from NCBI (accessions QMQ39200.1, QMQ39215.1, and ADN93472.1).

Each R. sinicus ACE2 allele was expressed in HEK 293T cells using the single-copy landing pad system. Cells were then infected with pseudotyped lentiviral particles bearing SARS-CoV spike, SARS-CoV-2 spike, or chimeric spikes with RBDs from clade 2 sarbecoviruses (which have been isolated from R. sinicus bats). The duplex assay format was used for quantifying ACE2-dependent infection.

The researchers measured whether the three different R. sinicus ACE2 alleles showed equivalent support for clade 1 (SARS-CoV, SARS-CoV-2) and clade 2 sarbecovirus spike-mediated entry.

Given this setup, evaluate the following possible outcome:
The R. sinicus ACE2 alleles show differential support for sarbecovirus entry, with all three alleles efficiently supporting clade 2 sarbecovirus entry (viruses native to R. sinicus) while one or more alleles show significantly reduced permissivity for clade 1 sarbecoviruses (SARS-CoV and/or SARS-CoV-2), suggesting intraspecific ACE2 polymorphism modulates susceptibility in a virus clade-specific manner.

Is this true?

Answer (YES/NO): NO